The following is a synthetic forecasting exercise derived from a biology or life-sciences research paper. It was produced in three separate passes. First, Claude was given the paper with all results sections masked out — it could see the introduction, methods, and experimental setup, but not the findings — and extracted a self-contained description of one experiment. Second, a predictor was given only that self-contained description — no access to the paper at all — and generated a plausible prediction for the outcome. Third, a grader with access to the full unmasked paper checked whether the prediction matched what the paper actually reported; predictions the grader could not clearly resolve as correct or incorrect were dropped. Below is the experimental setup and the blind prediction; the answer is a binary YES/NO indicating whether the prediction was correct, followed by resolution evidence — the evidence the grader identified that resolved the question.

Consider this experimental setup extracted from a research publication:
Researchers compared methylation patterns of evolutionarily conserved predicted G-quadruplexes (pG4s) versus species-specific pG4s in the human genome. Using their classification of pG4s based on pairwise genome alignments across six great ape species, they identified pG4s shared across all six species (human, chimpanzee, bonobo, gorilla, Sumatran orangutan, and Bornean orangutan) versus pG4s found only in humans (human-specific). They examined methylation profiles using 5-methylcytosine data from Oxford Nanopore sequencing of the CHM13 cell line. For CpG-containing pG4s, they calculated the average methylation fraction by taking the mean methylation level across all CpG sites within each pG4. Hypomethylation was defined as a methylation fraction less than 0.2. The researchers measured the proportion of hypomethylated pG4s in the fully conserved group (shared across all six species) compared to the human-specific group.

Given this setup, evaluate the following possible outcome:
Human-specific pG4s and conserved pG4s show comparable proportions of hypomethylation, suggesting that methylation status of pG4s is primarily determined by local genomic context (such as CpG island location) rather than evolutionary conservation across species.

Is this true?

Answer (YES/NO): NO